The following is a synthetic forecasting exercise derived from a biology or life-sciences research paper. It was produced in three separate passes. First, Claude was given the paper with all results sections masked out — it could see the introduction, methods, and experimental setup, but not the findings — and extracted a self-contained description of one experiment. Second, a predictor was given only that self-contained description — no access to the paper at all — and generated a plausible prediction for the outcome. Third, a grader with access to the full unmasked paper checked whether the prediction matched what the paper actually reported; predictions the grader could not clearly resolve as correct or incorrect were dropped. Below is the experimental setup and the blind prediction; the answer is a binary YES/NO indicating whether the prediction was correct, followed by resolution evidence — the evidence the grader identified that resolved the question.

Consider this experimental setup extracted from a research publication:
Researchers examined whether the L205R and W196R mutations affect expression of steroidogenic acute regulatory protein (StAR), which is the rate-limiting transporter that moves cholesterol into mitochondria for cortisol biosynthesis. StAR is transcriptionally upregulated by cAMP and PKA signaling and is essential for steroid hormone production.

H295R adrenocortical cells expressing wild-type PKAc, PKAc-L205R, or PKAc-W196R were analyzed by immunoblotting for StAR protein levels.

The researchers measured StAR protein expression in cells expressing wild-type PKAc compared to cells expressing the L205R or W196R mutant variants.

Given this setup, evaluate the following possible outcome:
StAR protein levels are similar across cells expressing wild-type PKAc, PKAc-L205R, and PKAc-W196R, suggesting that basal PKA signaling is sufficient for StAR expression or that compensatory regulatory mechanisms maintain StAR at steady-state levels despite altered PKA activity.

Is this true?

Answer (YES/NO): NO